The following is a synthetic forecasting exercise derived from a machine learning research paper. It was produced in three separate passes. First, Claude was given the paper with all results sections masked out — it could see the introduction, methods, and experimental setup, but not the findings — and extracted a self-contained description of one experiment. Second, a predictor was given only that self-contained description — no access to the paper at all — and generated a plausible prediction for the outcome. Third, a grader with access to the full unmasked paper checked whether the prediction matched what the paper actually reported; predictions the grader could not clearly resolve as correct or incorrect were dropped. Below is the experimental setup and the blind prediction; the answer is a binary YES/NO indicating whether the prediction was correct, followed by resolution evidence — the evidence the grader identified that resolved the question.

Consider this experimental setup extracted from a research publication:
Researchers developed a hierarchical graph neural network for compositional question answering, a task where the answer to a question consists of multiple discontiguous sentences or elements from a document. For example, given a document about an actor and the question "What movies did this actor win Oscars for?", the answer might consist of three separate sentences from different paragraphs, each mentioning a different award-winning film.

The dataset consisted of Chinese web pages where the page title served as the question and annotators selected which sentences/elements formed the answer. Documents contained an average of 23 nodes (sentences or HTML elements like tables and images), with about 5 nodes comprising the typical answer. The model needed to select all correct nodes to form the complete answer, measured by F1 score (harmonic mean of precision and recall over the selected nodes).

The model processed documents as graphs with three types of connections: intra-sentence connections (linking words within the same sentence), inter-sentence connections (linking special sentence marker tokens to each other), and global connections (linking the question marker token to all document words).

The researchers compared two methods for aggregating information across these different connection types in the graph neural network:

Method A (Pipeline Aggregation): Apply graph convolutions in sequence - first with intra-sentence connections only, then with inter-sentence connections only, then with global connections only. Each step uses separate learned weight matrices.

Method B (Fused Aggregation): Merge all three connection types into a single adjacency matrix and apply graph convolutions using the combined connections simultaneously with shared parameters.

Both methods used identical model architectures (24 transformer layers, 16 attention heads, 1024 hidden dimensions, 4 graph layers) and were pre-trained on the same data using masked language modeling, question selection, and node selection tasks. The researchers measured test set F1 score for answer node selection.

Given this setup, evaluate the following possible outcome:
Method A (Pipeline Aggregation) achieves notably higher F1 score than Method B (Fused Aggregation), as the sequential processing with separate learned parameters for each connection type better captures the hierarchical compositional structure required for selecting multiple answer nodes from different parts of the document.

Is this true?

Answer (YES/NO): NO